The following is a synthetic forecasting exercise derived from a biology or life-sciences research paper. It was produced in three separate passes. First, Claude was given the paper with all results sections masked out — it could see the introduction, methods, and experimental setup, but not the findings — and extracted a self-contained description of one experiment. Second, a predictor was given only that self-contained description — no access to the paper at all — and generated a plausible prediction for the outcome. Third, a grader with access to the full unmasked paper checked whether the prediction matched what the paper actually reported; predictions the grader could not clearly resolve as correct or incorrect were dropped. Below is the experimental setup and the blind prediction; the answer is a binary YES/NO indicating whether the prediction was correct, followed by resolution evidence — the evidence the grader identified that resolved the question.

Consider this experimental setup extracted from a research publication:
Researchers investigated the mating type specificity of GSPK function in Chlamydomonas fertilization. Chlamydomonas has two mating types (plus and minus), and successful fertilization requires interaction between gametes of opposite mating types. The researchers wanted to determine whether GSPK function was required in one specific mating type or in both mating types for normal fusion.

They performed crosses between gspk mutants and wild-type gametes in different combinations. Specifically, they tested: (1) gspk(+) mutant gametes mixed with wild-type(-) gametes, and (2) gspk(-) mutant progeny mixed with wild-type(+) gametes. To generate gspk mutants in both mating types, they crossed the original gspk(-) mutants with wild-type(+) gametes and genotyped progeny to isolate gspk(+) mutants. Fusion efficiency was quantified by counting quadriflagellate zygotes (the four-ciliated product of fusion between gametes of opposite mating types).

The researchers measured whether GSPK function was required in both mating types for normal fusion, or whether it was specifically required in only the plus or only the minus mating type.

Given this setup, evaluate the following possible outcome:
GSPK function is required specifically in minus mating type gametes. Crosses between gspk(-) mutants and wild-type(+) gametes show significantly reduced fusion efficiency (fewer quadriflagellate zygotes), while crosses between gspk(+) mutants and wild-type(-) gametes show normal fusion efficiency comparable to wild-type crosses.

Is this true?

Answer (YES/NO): NO